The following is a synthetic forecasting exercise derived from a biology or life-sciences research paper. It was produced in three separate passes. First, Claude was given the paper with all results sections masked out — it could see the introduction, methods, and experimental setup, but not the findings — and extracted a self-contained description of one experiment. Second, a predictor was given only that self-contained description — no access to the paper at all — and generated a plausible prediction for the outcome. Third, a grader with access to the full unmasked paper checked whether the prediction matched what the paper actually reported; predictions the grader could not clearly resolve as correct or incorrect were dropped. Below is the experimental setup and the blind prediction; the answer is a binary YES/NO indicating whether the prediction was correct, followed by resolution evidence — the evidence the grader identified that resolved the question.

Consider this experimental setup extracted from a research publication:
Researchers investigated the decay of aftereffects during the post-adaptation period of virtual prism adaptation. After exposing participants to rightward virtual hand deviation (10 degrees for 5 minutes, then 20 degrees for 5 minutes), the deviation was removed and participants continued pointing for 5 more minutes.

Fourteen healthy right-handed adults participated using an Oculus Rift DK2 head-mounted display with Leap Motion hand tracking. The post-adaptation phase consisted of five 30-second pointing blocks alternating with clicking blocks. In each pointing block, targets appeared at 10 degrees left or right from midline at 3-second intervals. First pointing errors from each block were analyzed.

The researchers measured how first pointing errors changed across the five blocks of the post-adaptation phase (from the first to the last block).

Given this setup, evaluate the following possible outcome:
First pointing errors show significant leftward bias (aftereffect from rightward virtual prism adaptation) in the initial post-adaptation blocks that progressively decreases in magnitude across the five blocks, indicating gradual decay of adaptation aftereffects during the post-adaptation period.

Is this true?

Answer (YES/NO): YES